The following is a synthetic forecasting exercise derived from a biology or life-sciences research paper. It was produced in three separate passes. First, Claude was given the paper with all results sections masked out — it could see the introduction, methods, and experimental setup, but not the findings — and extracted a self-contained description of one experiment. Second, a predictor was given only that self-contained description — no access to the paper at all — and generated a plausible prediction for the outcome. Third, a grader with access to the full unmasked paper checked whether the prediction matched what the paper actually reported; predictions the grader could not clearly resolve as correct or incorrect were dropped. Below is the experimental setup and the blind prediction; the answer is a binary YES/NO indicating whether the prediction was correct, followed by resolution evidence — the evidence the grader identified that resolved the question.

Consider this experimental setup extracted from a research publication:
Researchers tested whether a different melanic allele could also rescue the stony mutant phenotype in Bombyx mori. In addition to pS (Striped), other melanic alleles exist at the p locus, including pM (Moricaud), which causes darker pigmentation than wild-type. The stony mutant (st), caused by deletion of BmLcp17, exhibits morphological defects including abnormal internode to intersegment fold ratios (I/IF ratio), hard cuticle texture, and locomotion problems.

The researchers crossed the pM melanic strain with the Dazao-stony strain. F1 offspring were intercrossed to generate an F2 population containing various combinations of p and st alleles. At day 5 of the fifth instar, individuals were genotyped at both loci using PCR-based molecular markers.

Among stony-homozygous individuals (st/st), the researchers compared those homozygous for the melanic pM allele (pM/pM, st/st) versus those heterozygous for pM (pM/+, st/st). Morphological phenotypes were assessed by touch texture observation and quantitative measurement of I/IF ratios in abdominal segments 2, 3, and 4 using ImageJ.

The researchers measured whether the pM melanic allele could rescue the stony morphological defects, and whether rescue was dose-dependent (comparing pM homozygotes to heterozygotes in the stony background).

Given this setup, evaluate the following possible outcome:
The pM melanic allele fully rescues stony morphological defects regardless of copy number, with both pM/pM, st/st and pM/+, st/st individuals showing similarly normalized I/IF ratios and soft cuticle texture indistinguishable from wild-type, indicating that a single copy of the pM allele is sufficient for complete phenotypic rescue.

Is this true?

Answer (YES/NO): NO